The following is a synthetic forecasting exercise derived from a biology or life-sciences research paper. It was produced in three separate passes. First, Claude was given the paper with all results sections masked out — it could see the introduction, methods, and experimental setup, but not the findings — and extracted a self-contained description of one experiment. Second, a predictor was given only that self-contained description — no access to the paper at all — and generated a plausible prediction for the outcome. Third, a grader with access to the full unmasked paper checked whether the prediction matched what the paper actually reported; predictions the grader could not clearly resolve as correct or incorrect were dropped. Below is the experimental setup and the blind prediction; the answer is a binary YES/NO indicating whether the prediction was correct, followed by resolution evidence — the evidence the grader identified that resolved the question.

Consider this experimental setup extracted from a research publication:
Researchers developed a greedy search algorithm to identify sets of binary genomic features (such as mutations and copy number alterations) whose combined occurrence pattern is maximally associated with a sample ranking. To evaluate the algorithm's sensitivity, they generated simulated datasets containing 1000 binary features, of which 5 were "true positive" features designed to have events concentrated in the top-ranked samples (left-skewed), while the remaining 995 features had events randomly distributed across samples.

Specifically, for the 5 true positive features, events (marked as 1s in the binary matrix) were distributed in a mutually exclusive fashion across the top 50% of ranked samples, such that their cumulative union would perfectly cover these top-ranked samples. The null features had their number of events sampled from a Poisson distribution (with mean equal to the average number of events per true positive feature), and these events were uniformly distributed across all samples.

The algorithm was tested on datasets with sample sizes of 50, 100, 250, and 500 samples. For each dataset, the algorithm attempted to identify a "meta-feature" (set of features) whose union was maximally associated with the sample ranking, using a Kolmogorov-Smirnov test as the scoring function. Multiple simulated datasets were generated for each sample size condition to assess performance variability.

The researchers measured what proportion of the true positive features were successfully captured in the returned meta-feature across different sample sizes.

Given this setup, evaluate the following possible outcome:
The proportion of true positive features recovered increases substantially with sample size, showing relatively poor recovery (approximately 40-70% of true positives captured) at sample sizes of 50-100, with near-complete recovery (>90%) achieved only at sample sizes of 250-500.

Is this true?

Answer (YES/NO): NO